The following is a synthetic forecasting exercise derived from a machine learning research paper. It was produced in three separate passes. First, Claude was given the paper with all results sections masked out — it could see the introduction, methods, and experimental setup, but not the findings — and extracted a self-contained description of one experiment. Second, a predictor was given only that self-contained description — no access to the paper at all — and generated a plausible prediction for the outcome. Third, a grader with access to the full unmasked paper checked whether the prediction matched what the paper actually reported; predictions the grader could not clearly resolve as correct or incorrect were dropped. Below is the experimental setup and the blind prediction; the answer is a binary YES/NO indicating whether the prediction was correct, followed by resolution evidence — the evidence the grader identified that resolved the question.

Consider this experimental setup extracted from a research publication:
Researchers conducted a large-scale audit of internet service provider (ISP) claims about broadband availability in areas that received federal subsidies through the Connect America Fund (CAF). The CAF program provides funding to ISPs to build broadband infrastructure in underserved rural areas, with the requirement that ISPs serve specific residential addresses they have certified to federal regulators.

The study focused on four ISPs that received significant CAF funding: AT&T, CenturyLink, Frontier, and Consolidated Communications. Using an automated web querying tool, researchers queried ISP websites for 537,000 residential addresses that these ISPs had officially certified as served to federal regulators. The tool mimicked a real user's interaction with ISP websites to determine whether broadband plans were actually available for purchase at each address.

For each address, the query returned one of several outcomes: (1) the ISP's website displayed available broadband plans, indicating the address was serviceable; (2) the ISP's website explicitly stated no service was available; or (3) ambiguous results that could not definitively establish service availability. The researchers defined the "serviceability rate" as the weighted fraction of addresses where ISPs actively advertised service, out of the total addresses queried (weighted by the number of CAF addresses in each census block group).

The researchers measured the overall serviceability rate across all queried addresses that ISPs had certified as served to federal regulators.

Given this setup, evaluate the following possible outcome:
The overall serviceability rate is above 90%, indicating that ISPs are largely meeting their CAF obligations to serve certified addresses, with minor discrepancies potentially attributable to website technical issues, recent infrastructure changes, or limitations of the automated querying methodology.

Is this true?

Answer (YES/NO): NO